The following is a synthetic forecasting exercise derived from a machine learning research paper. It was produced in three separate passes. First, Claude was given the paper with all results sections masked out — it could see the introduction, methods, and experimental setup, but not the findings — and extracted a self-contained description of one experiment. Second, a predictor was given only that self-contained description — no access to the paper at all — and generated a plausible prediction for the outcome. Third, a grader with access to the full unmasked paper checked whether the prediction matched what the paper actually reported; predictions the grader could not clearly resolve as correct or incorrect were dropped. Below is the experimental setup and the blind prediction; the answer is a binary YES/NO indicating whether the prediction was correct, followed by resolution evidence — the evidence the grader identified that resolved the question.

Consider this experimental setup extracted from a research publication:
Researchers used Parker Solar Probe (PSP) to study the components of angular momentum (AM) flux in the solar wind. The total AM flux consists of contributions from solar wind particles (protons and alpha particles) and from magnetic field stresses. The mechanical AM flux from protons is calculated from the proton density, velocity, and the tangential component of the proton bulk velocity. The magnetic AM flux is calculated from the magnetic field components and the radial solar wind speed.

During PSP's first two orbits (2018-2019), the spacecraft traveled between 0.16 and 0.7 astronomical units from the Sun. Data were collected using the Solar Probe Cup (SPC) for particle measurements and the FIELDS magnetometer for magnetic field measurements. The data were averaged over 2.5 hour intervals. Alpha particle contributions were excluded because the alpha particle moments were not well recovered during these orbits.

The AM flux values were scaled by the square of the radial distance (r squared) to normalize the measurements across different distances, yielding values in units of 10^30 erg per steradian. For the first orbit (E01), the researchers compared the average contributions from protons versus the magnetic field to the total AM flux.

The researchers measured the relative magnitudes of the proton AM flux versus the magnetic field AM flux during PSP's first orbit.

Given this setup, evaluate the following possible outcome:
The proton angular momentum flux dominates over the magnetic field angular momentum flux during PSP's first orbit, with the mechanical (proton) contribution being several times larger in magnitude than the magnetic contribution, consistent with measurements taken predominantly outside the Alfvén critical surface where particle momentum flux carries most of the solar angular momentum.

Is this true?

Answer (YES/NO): NO